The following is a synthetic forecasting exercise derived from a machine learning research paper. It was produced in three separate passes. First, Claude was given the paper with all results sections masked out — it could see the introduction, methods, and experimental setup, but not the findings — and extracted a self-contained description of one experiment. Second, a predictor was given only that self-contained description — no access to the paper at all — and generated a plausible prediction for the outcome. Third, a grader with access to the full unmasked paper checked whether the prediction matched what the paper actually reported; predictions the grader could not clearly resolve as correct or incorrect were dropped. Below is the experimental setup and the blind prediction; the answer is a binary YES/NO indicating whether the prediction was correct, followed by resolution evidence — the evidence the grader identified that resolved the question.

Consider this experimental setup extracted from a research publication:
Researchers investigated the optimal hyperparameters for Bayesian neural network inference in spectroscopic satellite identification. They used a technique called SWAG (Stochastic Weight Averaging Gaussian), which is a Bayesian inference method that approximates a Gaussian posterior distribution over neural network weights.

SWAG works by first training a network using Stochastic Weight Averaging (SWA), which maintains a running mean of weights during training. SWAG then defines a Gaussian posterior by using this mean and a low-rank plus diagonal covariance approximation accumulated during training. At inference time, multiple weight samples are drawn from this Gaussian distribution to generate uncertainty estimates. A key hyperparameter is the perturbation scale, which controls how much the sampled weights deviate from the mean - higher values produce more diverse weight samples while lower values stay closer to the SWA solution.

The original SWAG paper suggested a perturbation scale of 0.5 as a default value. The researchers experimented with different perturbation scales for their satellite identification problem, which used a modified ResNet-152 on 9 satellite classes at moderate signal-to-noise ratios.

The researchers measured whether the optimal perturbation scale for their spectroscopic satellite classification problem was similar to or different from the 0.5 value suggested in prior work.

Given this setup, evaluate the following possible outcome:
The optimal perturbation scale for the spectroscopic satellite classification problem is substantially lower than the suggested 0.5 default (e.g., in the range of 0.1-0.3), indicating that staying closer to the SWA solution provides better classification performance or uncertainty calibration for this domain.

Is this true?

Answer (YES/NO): YES